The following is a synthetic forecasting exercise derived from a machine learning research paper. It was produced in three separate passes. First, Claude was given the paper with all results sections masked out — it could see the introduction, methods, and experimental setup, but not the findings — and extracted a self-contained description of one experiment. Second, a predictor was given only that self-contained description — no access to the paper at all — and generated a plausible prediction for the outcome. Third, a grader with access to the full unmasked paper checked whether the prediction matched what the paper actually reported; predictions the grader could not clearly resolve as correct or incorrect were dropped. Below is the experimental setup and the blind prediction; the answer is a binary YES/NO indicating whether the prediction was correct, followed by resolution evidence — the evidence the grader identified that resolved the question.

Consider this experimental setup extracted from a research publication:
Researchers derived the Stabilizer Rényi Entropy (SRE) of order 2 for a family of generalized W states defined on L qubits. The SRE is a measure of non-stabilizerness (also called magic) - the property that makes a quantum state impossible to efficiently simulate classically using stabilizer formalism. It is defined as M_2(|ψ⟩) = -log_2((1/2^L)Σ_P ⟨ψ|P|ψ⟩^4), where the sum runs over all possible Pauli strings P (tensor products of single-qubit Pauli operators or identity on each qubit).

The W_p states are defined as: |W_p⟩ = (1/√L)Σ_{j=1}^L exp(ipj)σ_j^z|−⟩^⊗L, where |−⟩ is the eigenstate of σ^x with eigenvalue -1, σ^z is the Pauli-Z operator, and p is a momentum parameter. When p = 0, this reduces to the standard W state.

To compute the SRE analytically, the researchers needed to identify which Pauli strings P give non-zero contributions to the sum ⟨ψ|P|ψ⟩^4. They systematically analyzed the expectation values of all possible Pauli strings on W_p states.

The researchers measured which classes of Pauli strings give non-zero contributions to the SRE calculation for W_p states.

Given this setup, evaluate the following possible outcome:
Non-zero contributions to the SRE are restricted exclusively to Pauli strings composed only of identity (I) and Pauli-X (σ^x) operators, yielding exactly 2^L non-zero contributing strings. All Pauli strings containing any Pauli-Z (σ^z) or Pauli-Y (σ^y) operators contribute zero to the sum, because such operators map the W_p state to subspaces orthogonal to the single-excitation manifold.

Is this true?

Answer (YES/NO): NO